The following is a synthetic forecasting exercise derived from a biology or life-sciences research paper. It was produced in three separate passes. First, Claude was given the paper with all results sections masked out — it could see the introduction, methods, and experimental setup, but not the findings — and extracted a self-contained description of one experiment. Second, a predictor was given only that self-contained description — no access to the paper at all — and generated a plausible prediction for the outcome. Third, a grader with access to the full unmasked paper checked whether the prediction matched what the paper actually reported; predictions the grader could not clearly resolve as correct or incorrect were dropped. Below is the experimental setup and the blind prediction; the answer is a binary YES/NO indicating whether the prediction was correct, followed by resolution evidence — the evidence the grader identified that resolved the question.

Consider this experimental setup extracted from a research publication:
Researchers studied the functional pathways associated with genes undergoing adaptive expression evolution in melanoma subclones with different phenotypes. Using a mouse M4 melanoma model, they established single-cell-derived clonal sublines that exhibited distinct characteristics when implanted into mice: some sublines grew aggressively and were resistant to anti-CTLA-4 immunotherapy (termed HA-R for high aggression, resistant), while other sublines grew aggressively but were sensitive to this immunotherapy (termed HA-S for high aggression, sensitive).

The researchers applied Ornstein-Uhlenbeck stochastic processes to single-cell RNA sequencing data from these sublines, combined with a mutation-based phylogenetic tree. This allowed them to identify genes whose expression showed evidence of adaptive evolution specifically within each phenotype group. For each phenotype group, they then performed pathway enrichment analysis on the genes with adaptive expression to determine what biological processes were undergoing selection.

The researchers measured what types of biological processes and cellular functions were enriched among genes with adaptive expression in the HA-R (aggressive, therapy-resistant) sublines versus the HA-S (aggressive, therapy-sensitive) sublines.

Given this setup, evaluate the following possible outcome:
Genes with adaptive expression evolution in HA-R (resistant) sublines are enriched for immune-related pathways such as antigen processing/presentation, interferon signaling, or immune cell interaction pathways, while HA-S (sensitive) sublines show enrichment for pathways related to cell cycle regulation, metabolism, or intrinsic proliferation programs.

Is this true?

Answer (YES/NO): NO